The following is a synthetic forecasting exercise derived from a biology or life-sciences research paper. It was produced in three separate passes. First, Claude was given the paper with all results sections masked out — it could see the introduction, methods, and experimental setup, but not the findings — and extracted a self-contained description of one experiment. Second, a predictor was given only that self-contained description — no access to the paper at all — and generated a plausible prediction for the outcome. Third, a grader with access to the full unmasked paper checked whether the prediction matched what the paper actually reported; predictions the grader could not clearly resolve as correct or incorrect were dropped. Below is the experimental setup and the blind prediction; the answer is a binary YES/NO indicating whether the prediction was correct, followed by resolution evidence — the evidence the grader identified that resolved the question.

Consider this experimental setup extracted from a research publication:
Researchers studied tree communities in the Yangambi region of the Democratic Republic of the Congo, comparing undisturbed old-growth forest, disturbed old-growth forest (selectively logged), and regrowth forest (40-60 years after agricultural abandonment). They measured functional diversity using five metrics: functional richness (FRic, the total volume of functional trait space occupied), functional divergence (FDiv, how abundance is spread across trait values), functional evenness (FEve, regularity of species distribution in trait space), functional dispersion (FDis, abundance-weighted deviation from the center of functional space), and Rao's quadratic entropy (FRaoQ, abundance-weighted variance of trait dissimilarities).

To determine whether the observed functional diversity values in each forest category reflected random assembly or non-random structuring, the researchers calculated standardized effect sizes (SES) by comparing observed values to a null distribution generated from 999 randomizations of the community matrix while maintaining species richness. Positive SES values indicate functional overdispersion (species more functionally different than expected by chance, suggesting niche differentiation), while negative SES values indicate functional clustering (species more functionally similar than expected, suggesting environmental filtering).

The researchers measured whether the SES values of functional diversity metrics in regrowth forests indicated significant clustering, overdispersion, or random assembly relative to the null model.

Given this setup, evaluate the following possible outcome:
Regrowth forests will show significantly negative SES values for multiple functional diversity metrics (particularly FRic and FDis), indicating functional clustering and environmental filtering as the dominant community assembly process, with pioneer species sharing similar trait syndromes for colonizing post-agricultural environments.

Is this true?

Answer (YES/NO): NO